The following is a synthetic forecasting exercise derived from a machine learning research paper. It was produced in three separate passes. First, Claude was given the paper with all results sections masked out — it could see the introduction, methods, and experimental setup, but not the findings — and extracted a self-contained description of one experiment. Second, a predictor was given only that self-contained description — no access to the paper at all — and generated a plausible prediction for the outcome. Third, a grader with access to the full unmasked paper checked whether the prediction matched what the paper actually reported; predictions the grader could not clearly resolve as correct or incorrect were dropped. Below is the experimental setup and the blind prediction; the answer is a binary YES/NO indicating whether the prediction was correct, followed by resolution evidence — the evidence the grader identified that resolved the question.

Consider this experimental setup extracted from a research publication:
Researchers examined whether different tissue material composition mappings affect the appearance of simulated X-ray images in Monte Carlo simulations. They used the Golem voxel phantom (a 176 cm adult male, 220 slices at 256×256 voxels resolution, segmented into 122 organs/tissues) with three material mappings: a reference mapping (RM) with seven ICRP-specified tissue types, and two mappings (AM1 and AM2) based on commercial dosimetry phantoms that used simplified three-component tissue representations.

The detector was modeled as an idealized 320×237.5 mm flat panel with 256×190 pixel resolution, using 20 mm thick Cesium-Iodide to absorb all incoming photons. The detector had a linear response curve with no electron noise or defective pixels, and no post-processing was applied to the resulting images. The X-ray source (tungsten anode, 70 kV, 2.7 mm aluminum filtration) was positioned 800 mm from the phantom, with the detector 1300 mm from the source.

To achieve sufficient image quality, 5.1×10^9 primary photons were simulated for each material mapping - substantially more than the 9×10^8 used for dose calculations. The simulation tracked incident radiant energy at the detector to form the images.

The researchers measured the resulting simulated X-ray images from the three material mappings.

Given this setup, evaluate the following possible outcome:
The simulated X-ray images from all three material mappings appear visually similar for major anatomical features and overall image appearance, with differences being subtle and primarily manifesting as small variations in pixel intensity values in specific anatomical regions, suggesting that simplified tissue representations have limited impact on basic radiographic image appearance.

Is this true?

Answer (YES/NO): NO